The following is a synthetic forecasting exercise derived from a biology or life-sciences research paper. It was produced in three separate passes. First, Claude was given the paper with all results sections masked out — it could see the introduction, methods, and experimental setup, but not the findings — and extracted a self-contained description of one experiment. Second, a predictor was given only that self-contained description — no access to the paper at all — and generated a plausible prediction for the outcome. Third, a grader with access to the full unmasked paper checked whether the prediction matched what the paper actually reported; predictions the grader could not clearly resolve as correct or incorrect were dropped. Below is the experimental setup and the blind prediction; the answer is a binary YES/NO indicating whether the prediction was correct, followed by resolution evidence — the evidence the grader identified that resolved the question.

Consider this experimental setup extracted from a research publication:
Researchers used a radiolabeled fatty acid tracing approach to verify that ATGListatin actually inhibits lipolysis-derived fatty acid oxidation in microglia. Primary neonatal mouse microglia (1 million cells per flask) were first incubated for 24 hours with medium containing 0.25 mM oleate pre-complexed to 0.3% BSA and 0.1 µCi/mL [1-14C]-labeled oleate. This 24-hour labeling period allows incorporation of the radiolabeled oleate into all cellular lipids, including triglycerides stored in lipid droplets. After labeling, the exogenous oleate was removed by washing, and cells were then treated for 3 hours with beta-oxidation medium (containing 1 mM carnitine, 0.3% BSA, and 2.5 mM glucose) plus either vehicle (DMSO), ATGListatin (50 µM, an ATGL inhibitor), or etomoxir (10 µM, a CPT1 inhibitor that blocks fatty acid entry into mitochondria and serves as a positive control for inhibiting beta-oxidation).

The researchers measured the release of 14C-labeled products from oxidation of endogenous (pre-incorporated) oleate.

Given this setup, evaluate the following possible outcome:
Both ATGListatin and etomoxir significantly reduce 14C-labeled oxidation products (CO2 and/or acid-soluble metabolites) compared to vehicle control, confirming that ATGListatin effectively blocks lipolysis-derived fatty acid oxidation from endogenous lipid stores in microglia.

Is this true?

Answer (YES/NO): YES